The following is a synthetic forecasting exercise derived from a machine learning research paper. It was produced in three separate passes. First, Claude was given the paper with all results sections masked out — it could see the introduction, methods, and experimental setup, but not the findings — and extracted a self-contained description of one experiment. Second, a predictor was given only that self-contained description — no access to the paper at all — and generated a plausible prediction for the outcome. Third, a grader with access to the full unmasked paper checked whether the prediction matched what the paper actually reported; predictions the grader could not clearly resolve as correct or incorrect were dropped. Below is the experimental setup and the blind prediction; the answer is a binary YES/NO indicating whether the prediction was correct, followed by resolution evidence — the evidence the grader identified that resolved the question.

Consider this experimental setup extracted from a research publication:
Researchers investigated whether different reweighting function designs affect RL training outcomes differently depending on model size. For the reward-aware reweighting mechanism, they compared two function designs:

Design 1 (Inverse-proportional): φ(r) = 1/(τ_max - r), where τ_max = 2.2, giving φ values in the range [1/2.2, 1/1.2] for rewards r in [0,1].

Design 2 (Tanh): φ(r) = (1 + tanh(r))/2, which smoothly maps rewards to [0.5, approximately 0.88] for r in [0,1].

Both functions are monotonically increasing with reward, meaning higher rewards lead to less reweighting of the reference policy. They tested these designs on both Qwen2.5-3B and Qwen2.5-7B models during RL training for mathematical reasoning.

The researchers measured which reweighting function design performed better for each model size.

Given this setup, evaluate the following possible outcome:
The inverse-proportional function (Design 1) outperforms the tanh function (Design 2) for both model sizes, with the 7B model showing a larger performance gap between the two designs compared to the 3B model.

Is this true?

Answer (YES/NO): NO